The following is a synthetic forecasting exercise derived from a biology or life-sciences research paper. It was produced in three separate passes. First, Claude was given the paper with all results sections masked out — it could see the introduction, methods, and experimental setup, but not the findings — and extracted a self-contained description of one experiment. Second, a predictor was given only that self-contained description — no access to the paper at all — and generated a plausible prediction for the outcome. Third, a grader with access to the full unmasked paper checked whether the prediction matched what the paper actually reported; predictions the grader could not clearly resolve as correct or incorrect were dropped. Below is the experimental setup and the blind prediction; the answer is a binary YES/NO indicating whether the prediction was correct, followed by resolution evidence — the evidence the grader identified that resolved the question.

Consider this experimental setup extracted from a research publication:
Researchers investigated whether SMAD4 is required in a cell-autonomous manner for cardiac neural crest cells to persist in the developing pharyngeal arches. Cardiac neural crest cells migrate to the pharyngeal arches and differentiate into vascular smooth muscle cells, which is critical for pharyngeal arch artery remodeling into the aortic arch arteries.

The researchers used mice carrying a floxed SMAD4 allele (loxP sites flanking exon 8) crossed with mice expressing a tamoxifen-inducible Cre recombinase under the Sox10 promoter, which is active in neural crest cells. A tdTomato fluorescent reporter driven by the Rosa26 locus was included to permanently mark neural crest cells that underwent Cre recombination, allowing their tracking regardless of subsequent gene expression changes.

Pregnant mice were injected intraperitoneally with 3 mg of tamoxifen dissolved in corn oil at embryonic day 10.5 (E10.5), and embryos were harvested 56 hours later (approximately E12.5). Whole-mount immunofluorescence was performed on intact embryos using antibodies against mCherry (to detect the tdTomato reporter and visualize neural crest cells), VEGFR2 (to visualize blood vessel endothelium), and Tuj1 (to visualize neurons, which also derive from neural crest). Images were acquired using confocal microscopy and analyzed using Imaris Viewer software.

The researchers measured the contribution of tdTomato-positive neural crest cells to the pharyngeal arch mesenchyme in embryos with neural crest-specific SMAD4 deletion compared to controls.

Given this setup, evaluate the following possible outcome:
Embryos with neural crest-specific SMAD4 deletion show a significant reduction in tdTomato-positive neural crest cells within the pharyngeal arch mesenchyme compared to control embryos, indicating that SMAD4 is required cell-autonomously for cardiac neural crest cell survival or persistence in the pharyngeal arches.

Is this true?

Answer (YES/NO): YES